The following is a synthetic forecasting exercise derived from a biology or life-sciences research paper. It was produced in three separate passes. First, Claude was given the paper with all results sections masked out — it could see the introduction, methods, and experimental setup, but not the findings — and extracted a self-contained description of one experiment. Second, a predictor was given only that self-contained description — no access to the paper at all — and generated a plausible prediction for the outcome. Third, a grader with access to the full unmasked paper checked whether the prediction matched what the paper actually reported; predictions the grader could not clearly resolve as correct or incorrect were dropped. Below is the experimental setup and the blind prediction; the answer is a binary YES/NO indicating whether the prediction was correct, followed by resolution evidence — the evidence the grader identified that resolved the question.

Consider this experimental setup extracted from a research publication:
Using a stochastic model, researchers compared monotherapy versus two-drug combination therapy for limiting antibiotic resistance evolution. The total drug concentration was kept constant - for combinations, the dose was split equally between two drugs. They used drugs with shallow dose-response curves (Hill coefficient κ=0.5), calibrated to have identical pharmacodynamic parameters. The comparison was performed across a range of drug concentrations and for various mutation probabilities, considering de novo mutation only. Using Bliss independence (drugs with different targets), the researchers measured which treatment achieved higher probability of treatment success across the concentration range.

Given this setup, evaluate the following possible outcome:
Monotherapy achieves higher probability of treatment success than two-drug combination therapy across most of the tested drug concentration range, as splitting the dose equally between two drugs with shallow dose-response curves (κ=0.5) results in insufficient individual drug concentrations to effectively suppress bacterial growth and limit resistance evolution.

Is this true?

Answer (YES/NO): NO